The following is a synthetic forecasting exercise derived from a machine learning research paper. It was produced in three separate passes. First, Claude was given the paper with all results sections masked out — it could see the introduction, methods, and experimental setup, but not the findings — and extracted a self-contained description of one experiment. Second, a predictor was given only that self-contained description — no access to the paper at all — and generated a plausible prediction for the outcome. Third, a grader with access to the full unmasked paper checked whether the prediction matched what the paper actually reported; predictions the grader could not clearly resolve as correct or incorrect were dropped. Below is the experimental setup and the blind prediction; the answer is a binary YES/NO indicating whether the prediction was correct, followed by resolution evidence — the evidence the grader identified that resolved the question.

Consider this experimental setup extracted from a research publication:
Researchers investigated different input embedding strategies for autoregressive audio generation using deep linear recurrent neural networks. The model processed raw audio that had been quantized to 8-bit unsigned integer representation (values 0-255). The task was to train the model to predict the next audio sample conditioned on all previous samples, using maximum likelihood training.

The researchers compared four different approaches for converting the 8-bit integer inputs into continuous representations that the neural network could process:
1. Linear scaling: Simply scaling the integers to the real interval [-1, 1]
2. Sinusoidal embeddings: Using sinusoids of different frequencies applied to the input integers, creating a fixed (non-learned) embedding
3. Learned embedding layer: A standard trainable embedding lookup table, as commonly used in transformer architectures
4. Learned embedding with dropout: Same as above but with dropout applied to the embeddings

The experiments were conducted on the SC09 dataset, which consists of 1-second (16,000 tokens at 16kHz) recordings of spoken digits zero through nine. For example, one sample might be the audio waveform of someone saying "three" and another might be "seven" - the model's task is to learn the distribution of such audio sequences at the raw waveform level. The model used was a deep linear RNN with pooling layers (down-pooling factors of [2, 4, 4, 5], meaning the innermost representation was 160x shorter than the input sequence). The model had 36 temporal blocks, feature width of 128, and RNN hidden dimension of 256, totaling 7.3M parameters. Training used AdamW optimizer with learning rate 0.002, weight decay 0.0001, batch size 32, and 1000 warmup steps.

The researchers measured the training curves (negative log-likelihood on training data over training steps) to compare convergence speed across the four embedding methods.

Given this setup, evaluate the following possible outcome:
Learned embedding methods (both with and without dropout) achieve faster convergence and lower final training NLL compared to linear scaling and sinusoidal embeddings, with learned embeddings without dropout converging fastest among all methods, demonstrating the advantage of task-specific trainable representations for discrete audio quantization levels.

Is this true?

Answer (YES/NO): NO